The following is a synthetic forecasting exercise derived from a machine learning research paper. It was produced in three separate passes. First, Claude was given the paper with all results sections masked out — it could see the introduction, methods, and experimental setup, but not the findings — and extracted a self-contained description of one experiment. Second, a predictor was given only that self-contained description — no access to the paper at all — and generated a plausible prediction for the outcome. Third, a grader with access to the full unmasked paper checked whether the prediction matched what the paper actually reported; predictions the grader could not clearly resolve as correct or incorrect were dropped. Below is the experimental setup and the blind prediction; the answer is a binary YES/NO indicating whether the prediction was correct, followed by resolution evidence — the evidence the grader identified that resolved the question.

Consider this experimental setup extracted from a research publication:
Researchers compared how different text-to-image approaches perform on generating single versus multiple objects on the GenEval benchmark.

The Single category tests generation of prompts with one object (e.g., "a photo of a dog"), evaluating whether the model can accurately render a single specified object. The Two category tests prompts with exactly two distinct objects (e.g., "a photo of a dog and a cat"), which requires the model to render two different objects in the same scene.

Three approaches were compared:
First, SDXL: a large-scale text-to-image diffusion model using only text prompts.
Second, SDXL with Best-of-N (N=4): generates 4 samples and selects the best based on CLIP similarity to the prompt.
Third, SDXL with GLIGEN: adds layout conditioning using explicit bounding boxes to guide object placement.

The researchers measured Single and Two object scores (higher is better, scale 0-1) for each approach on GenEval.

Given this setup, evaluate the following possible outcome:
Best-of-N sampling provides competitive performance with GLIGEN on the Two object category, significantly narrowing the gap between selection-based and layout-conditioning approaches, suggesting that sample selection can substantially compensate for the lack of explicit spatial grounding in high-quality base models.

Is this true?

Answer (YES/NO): NO